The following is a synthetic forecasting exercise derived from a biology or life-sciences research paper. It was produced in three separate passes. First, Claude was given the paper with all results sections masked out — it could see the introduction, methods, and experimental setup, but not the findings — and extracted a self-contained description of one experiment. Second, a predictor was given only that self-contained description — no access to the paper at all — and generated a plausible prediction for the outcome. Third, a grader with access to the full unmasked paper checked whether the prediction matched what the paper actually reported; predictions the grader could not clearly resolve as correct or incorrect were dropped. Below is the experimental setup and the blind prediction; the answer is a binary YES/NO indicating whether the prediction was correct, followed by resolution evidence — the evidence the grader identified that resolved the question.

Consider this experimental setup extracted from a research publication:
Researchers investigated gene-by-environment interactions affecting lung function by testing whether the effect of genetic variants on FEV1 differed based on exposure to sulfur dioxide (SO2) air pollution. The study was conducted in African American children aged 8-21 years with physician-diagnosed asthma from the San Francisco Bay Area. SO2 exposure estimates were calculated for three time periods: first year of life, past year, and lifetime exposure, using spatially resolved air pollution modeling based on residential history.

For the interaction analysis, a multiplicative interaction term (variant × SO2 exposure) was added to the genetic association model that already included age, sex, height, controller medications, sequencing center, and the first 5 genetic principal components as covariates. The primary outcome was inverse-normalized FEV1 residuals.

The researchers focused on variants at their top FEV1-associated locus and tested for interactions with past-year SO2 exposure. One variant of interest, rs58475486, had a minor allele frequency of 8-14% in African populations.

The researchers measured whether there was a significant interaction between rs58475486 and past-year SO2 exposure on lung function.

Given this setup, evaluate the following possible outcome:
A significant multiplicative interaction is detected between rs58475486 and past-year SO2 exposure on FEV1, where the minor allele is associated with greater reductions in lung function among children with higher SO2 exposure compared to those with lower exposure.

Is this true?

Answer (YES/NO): NO